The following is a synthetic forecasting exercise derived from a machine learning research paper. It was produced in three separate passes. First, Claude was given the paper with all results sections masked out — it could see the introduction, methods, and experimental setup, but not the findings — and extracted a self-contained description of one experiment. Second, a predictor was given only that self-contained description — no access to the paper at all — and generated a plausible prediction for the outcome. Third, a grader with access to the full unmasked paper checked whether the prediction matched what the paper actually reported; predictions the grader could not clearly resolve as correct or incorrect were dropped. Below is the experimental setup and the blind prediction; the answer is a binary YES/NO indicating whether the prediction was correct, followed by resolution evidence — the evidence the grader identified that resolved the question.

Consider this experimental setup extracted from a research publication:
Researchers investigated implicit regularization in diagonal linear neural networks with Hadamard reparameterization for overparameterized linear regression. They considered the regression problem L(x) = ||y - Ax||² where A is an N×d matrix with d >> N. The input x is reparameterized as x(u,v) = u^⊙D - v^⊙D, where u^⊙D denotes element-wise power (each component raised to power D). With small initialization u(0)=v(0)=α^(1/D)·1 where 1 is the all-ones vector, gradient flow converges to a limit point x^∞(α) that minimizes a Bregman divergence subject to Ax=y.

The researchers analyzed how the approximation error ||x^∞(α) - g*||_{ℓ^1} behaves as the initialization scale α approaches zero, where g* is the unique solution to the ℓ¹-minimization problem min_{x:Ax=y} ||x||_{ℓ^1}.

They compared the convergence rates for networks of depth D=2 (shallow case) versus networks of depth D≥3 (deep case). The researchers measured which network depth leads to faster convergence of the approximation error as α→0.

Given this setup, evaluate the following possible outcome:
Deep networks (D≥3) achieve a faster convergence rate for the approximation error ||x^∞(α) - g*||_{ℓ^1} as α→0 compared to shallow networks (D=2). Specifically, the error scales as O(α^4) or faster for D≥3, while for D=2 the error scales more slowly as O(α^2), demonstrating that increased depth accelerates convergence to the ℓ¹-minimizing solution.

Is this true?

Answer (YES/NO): NO